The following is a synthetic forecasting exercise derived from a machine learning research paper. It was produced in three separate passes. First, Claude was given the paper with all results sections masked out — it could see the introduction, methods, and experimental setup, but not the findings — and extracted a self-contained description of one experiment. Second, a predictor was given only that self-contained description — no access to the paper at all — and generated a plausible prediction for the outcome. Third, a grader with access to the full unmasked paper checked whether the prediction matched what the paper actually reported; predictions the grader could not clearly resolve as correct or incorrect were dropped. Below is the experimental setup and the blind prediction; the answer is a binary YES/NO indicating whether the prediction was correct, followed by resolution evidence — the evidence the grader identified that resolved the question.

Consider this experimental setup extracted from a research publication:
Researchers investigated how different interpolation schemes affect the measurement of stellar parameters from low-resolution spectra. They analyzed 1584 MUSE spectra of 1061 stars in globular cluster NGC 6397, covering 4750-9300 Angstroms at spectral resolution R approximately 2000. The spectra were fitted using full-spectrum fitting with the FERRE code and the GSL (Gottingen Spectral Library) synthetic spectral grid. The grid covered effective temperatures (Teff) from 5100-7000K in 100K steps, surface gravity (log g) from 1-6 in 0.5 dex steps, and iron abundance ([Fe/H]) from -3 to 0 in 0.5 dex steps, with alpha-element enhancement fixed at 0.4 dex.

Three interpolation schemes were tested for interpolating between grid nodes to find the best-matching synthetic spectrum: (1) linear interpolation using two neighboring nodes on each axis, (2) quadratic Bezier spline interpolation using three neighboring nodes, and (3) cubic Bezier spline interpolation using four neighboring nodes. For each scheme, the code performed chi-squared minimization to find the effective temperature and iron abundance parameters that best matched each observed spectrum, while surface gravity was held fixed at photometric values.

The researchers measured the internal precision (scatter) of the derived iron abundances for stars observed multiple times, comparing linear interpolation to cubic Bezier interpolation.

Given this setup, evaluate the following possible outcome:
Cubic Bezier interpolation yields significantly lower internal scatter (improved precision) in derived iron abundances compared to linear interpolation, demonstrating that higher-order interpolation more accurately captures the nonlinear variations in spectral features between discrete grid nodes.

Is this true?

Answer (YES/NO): NO